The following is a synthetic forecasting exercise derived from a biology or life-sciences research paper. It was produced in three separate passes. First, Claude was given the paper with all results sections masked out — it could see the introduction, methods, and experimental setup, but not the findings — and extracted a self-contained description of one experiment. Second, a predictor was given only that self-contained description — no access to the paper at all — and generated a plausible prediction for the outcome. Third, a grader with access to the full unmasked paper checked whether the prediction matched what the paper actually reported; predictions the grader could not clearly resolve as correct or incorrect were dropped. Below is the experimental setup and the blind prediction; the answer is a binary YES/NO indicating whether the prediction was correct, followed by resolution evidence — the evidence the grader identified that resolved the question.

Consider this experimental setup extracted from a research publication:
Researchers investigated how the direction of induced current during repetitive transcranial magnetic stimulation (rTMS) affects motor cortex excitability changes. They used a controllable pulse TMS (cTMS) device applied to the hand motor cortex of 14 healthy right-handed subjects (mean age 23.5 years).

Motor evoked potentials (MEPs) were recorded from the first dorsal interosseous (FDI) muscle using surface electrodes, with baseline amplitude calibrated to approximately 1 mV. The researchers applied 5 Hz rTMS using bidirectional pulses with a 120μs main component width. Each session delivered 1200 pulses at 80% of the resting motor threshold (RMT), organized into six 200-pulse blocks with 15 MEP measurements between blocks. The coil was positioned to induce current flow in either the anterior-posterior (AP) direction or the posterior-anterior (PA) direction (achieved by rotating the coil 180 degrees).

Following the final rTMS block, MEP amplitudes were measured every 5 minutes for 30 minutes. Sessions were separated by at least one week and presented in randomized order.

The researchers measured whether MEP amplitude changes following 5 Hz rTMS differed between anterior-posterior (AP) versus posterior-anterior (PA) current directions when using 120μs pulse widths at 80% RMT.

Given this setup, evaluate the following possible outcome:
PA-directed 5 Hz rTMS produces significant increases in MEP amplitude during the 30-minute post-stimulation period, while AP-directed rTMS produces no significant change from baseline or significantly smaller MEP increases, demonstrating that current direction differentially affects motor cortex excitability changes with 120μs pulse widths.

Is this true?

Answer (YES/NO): NO